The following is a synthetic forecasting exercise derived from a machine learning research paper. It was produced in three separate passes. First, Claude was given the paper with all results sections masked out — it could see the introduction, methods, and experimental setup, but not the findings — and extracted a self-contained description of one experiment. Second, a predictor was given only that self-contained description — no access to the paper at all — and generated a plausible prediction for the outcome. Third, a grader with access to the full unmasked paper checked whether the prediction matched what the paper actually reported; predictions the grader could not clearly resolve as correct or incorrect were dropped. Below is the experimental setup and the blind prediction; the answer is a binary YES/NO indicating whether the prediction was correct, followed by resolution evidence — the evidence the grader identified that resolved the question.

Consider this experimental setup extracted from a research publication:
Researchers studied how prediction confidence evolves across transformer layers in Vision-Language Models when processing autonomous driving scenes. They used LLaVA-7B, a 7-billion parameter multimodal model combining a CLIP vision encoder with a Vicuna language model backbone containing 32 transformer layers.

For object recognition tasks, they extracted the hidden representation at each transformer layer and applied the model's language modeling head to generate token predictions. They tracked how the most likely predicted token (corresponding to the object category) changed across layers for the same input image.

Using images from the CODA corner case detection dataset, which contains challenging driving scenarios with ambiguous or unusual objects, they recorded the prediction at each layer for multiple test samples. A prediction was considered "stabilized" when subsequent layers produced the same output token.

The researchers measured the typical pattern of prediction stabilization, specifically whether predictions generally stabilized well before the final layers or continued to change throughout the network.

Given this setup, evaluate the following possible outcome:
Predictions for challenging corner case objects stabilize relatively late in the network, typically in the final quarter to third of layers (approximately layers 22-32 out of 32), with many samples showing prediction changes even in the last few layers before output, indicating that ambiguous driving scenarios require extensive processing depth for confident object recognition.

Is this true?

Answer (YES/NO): NO